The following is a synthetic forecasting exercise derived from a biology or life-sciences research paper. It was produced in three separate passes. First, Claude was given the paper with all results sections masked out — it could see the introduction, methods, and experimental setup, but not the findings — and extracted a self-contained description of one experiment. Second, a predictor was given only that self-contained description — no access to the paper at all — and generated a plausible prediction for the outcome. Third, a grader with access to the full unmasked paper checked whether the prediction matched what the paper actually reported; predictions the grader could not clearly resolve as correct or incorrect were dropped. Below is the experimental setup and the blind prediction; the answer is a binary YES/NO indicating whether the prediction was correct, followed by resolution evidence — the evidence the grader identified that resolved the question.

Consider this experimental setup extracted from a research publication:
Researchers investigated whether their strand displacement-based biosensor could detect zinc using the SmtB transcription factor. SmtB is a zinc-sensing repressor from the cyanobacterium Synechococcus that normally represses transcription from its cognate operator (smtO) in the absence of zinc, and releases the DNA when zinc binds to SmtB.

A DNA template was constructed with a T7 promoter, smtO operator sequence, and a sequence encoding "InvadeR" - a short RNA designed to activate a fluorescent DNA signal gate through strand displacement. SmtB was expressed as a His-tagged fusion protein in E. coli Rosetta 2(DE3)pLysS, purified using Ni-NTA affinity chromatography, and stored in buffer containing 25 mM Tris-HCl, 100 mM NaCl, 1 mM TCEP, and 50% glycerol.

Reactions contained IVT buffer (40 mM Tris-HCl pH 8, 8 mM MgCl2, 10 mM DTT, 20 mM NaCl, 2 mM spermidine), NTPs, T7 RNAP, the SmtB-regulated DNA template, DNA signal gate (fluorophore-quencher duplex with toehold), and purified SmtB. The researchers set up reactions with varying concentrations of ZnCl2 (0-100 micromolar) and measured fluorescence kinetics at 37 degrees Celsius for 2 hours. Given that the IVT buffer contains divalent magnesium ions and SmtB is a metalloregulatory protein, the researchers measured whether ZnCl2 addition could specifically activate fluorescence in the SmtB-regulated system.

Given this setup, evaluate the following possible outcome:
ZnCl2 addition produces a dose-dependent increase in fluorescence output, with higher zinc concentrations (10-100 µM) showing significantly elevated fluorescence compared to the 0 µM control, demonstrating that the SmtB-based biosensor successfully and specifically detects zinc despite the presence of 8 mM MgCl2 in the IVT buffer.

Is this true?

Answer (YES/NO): NO